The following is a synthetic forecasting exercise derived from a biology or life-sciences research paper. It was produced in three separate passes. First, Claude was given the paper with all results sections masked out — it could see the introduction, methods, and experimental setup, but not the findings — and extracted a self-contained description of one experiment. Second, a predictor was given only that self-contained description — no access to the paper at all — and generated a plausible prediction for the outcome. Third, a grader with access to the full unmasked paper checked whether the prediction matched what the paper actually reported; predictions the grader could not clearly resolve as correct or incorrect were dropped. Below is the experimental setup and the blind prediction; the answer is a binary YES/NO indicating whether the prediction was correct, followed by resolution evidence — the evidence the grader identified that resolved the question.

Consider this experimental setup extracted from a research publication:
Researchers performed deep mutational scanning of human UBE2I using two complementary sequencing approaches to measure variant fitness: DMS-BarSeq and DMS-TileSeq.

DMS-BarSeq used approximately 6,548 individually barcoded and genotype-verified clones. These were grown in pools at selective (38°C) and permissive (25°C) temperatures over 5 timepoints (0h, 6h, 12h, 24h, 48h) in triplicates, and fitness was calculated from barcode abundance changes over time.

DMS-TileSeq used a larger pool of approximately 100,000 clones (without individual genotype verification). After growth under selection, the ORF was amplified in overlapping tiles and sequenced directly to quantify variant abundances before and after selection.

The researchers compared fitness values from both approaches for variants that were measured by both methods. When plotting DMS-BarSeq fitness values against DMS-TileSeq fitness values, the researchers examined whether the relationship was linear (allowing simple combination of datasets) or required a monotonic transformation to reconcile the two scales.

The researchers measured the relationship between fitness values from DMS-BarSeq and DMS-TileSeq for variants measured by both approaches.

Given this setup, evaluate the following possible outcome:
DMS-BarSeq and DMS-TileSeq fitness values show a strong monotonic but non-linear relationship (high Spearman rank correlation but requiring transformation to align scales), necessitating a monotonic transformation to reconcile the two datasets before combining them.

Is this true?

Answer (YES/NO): YES